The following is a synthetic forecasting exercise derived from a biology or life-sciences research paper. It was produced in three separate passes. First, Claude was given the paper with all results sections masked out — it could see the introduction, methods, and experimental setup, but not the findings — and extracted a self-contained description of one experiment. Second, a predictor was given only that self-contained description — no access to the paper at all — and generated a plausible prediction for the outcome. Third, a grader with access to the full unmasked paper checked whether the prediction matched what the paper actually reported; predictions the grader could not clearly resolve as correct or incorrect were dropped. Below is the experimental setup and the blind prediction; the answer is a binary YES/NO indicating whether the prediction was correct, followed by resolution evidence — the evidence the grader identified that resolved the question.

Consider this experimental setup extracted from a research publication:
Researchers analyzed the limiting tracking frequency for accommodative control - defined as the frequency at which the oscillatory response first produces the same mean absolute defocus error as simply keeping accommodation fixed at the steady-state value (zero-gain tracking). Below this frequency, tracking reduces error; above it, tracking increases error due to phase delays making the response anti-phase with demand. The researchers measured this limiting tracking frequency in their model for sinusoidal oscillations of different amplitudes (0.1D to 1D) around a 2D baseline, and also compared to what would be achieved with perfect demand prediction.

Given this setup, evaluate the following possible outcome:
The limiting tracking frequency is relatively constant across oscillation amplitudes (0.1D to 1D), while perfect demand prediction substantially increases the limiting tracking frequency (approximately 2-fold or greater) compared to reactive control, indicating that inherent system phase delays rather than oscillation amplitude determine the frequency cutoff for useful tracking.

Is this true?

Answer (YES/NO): NO